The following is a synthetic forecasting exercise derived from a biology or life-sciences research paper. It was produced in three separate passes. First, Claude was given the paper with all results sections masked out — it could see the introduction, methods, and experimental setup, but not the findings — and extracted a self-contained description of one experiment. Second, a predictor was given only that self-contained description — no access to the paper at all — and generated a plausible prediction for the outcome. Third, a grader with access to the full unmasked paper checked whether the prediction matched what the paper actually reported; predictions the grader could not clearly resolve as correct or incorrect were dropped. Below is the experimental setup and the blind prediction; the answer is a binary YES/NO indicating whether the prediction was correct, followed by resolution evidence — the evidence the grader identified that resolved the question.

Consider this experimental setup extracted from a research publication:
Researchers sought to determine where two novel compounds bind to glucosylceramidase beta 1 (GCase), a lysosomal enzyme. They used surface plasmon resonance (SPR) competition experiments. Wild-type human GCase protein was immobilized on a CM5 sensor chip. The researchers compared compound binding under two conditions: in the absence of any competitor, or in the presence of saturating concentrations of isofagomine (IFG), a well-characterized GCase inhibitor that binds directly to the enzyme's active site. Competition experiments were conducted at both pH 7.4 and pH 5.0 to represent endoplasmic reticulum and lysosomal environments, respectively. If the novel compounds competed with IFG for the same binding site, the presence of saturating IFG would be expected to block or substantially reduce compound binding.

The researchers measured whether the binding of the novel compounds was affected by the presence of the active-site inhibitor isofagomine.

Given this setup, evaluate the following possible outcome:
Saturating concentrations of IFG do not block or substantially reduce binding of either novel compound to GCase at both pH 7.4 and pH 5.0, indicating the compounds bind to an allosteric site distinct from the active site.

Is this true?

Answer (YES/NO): YES